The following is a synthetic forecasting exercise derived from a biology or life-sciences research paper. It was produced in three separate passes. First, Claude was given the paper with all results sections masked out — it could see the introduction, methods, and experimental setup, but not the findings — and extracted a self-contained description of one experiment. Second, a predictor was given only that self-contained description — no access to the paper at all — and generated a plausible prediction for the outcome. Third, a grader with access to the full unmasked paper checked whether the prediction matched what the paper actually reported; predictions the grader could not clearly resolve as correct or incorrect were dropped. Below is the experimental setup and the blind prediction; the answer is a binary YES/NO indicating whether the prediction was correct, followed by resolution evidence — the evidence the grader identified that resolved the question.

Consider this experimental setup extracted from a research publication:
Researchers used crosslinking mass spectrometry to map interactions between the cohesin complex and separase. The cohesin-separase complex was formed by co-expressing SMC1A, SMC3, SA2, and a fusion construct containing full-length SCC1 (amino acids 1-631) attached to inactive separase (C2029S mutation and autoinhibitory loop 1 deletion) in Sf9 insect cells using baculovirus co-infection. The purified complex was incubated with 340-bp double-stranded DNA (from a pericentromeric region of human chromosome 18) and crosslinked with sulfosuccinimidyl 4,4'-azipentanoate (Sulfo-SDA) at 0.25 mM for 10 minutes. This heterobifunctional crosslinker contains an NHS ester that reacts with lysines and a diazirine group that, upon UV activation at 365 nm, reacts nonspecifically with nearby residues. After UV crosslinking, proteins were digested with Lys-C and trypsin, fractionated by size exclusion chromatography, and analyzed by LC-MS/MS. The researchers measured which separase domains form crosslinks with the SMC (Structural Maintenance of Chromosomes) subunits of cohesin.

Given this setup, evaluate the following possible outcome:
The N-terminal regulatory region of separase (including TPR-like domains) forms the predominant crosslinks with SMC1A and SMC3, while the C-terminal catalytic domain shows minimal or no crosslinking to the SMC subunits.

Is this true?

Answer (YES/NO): NO